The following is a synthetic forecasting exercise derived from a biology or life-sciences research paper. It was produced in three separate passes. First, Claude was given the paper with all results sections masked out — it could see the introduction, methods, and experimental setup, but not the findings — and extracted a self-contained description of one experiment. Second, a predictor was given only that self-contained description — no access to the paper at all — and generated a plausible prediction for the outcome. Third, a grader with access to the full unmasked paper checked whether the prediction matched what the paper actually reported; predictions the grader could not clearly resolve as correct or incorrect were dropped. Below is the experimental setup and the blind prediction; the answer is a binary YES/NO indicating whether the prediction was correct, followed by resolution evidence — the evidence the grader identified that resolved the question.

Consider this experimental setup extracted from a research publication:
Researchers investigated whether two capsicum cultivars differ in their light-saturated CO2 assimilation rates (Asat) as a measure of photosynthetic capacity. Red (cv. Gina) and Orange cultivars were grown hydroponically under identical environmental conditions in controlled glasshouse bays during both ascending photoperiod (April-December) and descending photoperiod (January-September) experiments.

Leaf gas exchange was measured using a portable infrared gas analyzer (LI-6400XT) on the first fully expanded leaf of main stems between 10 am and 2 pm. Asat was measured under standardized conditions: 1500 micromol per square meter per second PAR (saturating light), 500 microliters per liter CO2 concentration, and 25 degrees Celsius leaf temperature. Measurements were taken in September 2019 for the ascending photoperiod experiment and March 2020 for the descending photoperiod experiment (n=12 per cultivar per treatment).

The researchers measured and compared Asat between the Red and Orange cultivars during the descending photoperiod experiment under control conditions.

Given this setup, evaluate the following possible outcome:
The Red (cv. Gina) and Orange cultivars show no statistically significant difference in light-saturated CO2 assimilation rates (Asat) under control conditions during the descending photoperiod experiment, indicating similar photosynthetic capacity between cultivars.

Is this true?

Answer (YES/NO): NO